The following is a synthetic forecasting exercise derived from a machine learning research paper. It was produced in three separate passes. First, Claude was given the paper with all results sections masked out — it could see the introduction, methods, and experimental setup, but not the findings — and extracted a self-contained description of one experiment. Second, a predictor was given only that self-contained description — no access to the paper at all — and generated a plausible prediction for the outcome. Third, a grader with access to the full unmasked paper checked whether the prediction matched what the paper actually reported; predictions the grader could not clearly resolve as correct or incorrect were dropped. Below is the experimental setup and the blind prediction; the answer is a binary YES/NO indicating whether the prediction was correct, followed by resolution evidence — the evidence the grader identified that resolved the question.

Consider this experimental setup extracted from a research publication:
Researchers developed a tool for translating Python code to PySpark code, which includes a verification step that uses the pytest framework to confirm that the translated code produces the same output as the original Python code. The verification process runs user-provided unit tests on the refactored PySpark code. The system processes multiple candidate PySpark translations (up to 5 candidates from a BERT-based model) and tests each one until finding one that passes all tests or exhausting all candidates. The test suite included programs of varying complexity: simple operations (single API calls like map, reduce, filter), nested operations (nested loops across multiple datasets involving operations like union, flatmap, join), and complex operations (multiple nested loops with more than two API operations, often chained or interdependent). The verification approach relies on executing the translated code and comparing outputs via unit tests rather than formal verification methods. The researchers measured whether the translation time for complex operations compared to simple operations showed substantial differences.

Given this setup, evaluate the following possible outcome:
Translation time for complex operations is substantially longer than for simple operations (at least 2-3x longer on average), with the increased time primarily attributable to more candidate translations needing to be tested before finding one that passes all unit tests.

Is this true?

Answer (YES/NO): NO